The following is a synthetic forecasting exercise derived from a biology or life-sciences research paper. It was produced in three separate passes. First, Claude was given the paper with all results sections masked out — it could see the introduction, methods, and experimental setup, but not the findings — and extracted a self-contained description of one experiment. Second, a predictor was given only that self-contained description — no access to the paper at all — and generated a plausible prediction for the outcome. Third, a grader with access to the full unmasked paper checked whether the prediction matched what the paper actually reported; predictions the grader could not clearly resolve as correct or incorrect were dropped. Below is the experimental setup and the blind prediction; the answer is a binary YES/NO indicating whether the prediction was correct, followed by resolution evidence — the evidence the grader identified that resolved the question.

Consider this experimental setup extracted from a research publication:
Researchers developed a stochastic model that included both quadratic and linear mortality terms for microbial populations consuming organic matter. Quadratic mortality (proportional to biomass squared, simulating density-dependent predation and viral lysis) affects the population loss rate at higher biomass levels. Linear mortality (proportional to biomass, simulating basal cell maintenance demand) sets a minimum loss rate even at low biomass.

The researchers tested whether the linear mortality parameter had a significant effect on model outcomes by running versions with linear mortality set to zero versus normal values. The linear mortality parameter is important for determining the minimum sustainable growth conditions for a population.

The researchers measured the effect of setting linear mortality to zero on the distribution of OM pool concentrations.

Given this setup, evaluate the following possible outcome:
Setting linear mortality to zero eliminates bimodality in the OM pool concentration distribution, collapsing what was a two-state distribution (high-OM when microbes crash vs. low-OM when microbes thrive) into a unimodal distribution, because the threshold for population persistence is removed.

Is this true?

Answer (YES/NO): NO